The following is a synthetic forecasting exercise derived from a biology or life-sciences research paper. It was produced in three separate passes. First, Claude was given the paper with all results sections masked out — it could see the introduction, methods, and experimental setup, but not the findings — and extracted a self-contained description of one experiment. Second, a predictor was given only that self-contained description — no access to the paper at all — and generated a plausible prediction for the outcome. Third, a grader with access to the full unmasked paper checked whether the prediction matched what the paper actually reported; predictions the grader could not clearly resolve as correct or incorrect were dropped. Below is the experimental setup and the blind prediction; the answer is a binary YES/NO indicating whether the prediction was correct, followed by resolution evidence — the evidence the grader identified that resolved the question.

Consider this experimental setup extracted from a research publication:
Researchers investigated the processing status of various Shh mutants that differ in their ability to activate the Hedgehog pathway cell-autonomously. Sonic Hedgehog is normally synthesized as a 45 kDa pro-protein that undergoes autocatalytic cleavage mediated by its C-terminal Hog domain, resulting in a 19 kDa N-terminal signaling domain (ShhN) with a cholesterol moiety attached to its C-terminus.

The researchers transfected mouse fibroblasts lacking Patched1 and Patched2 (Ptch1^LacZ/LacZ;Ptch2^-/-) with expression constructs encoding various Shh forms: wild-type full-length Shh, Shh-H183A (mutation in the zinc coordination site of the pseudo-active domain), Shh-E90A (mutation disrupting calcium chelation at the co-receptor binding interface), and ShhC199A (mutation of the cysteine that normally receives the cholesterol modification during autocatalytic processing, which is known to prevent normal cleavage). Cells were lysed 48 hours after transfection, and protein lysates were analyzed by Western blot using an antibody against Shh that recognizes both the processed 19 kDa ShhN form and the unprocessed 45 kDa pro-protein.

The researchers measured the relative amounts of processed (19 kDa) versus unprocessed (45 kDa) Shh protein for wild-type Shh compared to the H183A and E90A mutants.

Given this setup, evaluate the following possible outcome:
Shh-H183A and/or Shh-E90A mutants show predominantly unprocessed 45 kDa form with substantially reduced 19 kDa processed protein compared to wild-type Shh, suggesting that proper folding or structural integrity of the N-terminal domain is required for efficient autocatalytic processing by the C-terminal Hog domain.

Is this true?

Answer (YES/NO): YES